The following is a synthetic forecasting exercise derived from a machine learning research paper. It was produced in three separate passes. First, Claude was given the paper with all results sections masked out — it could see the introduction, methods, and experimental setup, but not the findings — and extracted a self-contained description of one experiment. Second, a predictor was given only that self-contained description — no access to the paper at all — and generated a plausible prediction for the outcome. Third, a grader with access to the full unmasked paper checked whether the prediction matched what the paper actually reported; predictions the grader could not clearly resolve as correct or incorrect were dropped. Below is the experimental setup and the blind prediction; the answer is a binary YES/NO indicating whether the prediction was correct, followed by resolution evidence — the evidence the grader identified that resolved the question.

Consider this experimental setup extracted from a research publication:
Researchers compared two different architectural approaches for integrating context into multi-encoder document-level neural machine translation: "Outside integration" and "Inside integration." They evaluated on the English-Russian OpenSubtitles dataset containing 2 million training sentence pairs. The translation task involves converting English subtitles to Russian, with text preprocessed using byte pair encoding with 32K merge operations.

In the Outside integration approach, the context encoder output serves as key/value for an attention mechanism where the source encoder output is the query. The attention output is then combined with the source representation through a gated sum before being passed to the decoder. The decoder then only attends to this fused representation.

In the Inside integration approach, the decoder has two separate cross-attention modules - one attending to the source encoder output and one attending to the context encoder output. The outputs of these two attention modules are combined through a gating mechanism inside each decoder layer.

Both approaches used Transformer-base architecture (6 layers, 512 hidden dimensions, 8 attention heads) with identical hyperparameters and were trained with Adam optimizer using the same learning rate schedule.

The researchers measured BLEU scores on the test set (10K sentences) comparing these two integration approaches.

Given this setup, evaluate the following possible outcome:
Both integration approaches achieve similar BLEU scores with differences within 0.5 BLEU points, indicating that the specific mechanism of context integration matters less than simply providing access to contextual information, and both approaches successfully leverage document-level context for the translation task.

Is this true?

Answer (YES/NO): NO